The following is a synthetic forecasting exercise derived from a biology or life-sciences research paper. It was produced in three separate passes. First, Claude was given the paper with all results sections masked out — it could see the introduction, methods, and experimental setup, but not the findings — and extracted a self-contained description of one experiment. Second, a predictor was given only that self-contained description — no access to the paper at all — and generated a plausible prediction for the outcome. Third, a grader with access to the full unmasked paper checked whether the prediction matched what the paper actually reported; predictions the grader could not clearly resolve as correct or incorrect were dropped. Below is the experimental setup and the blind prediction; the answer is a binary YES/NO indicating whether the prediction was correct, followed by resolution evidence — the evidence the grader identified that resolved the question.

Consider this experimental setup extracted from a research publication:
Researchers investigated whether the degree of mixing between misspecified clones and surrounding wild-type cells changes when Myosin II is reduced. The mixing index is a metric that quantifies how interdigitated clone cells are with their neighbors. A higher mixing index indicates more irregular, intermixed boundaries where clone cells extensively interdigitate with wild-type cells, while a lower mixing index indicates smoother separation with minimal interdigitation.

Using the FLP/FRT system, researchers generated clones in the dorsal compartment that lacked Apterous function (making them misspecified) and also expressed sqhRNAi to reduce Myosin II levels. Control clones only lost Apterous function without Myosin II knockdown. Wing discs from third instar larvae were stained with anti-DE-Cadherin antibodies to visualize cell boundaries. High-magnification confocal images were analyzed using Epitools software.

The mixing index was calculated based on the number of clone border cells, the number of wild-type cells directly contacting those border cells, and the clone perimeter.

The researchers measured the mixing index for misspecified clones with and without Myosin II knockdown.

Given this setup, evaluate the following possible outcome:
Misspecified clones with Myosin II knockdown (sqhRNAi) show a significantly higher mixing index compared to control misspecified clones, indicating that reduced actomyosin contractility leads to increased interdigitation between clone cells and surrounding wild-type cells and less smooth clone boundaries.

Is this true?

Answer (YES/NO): NO